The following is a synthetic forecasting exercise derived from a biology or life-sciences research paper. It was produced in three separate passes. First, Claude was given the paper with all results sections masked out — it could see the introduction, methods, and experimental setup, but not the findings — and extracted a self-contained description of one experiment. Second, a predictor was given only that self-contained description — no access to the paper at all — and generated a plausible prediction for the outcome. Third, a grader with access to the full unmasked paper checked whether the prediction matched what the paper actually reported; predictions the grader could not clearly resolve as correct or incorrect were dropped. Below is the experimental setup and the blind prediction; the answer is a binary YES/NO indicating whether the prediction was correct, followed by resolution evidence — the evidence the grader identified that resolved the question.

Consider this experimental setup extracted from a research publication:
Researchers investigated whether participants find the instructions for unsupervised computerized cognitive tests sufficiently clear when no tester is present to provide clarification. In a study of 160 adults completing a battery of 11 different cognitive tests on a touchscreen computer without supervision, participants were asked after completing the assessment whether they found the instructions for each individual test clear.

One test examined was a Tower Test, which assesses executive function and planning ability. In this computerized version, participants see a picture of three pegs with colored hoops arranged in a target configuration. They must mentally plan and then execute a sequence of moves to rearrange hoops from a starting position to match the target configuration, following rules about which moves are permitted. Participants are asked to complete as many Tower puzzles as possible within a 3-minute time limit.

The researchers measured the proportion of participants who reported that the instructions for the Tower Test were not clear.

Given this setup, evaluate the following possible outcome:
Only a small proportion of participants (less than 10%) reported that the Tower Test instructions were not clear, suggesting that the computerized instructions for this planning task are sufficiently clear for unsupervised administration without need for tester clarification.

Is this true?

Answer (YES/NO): NO